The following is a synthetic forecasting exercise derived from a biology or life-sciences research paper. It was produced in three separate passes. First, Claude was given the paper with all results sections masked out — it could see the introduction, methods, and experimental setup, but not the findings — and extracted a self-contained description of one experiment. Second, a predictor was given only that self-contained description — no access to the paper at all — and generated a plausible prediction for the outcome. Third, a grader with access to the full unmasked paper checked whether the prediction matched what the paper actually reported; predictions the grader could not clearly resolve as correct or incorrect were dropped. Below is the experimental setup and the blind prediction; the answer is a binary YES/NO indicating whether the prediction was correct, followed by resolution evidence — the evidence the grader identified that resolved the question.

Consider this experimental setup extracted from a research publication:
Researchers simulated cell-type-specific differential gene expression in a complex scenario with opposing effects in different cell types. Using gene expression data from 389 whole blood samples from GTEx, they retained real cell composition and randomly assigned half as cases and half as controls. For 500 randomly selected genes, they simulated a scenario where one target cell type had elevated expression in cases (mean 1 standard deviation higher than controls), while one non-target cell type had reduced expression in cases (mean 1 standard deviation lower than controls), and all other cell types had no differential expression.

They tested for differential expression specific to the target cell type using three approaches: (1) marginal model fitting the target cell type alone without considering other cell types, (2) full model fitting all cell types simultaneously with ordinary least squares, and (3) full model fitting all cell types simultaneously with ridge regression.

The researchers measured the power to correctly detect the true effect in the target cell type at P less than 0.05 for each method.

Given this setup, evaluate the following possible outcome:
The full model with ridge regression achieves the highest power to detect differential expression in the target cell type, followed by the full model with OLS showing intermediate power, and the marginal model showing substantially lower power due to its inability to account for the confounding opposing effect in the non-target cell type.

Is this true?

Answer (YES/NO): NO